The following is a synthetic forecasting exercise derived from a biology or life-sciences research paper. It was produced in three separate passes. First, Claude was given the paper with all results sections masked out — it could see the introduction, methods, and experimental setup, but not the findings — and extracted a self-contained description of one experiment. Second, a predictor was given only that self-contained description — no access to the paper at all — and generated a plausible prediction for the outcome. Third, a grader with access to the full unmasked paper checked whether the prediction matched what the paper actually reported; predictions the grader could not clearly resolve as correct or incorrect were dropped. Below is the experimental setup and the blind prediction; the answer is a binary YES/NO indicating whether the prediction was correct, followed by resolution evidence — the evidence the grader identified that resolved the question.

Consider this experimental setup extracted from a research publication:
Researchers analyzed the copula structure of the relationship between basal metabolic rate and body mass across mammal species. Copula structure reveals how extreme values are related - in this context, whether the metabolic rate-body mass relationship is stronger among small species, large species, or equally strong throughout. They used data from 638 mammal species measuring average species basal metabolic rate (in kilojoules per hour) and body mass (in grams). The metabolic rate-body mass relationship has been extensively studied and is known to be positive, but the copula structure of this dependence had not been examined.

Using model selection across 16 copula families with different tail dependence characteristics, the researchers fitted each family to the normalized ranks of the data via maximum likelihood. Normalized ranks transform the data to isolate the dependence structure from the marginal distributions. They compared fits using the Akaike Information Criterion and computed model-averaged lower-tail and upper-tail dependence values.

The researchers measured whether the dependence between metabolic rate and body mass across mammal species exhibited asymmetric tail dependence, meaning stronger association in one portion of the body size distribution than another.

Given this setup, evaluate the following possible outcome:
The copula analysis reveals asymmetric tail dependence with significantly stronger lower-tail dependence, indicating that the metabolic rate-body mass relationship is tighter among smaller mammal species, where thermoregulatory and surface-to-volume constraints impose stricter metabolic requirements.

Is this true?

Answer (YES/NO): NO